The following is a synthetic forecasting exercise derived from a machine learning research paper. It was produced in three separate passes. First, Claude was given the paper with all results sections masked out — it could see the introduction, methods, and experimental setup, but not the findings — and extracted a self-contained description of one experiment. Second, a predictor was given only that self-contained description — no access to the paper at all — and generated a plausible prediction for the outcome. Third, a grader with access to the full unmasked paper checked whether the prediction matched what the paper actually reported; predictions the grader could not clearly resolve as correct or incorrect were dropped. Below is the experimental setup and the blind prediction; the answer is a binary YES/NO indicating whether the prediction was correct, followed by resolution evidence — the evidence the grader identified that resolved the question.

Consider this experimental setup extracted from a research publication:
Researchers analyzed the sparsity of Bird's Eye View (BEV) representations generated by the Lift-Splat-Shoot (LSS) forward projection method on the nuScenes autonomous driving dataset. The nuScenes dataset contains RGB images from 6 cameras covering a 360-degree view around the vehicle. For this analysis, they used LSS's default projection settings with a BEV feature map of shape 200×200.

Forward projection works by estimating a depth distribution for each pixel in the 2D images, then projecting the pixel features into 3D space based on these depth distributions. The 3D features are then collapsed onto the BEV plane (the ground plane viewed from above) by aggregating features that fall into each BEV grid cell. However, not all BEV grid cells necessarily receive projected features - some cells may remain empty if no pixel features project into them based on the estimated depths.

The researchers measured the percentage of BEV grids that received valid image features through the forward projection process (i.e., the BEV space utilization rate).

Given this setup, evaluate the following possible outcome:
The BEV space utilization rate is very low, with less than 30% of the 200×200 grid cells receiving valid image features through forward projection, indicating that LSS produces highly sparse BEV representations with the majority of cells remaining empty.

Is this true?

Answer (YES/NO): NO